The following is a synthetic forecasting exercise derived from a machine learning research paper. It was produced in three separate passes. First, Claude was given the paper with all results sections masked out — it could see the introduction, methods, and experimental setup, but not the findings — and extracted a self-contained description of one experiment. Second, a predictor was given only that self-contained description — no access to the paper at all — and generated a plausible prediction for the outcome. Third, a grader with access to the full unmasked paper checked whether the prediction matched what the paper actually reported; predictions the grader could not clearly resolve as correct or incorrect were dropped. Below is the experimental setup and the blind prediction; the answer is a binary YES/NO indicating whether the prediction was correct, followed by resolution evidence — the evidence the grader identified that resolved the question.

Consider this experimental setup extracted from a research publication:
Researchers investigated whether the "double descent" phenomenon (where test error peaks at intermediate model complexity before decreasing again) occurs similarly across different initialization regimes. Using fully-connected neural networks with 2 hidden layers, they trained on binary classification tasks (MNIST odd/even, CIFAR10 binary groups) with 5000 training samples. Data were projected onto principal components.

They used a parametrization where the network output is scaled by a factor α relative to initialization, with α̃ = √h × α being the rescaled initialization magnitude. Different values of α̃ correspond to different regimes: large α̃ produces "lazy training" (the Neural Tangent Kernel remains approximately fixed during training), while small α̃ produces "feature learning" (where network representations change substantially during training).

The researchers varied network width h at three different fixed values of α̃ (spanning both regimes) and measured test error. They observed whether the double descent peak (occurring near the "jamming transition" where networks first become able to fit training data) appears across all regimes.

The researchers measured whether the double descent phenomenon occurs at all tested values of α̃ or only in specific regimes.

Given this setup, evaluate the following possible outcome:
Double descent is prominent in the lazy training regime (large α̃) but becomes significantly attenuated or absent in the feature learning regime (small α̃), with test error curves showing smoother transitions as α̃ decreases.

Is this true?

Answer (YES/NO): NO